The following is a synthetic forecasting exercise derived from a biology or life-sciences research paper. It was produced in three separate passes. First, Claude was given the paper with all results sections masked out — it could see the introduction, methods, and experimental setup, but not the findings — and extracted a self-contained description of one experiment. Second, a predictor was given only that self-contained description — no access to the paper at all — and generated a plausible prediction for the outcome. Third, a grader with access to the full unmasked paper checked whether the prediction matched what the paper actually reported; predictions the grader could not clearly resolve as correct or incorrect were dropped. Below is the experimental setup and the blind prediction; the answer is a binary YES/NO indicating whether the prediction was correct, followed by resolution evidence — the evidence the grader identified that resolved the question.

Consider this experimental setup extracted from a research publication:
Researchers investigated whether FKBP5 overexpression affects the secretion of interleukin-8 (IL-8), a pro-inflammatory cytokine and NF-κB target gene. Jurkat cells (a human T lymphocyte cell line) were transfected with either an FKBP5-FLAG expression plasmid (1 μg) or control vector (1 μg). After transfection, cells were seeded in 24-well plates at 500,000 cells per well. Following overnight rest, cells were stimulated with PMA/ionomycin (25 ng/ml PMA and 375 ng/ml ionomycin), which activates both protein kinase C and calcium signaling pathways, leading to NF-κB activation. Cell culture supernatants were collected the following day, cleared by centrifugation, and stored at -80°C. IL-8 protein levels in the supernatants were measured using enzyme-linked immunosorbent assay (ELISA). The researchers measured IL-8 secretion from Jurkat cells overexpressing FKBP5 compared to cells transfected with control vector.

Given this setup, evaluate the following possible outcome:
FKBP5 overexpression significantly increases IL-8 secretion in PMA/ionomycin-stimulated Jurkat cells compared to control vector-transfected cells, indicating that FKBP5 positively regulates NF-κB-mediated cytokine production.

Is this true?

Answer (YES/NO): YES